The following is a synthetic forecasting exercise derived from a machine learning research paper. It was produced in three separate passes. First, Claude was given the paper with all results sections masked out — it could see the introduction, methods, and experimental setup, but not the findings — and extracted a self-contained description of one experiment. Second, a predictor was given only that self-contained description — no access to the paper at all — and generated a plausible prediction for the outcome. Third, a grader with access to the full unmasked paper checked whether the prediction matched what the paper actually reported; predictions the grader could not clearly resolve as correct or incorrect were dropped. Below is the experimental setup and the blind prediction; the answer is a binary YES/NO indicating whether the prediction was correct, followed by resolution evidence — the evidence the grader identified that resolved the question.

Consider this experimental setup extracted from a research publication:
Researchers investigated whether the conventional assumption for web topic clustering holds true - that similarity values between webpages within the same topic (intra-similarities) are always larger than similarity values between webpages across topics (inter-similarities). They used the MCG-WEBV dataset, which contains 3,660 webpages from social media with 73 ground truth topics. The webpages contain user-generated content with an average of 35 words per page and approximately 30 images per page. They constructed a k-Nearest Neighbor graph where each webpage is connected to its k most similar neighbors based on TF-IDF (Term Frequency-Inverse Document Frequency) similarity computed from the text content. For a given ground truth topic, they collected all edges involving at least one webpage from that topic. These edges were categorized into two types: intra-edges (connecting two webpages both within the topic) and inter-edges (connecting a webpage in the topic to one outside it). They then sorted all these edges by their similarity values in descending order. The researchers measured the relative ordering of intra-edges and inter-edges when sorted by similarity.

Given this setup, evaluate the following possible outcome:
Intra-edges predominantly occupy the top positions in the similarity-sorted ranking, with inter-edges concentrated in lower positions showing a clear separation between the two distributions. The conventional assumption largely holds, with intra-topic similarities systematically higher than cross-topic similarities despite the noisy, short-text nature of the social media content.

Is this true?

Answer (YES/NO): NO